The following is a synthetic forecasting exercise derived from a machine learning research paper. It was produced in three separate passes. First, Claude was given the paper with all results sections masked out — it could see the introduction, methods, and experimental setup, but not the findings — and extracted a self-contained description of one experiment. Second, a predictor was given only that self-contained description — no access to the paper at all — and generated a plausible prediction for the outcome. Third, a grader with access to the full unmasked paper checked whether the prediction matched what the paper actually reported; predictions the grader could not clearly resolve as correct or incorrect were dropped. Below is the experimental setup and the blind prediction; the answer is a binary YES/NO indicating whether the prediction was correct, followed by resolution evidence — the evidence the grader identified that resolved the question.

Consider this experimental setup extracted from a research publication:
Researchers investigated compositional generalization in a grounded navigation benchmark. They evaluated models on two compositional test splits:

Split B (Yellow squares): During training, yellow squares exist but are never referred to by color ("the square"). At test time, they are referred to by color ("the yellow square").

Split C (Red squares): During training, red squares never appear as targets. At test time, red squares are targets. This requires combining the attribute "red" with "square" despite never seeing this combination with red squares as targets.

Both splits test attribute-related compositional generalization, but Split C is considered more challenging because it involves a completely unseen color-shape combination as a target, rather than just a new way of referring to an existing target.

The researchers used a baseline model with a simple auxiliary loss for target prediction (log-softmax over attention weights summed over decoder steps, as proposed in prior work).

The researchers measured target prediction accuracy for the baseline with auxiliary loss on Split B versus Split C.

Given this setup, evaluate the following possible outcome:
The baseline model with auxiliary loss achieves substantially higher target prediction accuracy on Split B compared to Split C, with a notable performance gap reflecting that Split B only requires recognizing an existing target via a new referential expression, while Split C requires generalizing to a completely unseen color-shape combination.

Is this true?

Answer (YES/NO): YES